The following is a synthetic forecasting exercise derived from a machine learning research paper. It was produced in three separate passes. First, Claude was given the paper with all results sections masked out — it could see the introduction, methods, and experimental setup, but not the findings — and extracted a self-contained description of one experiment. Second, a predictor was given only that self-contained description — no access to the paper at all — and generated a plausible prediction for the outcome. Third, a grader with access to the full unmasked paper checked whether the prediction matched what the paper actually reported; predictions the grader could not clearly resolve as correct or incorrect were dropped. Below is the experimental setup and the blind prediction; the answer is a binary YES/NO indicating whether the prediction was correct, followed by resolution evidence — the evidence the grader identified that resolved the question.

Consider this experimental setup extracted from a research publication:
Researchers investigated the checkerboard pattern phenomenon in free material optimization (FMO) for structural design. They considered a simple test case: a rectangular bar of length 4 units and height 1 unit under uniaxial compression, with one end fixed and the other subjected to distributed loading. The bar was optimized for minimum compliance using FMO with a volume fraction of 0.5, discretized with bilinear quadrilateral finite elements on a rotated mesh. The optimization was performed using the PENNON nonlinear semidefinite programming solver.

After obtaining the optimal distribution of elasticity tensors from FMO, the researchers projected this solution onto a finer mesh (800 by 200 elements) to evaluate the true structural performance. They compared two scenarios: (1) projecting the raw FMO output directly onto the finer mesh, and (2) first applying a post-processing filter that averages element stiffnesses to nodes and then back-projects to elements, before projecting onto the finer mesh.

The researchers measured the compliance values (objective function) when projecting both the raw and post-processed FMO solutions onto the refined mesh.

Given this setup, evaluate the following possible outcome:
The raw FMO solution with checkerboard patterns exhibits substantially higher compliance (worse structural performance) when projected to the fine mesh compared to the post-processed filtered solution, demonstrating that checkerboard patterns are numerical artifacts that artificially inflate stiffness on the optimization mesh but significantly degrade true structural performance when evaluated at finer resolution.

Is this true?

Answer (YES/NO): YES